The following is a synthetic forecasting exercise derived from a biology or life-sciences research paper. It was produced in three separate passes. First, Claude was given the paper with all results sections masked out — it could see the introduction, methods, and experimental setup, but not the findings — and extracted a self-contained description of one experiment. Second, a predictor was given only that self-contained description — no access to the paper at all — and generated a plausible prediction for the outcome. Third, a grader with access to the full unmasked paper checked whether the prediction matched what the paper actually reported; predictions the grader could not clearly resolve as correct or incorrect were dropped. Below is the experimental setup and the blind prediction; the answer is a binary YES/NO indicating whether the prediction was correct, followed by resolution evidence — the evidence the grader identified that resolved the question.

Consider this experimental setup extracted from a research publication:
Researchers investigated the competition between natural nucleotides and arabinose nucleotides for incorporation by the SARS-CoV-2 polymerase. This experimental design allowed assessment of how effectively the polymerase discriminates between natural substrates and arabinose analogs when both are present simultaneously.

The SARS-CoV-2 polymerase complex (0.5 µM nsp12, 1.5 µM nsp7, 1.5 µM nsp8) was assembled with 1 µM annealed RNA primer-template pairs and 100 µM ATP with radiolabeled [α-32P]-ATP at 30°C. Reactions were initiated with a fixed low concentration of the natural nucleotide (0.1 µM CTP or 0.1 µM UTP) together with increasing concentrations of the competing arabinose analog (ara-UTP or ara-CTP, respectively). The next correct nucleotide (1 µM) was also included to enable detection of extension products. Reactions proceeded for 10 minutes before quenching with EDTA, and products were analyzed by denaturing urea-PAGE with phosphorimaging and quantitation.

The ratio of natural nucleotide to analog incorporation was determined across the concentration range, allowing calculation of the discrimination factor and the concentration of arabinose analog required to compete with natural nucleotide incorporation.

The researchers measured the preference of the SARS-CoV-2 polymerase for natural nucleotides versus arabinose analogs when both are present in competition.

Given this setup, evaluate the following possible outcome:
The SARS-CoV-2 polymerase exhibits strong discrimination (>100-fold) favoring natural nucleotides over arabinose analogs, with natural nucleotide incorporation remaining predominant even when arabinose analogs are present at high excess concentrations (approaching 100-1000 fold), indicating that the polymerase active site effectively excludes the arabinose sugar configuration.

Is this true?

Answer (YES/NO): YES